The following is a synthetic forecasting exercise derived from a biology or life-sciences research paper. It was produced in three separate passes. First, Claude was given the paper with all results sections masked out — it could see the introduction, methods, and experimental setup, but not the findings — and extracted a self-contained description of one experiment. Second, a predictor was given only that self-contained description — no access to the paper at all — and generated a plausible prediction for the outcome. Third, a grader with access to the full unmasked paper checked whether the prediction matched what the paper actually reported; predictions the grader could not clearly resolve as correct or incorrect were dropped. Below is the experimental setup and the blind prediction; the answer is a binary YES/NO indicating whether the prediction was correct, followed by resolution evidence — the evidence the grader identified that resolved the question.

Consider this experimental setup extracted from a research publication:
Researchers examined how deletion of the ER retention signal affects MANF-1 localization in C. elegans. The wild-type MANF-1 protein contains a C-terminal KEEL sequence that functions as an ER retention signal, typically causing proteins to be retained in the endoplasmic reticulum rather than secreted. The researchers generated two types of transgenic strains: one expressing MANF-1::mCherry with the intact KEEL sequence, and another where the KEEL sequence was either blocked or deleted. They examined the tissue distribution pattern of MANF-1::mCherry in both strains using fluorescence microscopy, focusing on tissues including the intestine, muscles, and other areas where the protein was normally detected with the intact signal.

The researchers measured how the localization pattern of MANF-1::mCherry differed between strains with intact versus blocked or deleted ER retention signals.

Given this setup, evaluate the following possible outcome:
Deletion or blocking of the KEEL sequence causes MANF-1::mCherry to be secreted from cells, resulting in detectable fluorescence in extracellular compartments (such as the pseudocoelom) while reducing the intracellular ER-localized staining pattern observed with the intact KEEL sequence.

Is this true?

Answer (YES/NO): YES